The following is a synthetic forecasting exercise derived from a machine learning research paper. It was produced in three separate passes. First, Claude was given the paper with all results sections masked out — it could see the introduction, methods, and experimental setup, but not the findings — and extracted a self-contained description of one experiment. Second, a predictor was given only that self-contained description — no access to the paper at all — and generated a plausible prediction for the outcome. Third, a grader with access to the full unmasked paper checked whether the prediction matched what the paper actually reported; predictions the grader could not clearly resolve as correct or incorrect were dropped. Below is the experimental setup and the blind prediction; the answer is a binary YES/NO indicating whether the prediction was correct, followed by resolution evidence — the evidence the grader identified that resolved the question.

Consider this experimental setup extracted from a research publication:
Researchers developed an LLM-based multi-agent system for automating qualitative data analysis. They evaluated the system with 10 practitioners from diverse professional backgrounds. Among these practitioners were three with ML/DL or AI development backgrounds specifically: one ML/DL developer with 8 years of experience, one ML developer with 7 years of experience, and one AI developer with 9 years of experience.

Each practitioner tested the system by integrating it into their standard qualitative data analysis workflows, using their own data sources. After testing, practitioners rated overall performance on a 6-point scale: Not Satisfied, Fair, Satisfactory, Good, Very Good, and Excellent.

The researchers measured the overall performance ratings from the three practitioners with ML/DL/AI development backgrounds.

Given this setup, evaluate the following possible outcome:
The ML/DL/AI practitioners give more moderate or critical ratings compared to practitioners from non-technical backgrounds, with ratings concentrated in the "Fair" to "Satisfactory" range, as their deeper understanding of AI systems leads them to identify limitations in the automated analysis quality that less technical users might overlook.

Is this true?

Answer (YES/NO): NO